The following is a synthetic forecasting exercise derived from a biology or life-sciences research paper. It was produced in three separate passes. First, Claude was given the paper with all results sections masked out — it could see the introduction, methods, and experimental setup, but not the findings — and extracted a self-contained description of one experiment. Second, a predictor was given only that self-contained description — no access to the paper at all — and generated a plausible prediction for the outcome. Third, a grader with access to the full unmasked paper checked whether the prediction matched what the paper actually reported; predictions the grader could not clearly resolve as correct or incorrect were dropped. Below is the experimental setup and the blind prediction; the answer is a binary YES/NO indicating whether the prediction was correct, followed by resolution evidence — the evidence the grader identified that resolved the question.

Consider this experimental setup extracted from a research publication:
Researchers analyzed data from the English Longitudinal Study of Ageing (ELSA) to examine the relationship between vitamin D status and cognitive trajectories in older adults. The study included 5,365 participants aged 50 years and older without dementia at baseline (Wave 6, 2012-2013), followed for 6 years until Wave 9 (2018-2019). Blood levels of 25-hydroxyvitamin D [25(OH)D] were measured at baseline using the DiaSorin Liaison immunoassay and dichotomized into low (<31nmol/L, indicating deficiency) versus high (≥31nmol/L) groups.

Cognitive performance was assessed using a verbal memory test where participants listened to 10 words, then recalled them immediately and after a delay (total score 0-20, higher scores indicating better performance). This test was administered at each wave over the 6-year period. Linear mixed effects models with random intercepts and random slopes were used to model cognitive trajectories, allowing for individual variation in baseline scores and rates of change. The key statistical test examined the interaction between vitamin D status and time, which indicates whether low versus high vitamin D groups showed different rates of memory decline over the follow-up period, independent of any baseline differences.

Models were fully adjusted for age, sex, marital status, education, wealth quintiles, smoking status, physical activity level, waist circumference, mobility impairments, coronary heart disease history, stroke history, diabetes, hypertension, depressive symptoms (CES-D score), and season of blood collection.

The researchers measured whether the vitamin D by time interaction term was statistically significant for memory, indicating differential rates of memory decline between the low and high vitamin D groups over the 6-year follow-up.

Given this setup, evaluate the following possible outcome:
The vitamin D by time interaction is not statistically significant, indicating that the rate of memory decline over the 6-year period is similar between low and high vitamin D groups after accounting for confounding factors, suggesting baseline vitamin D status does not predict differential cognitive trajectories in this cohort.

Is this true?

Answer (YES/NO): YES